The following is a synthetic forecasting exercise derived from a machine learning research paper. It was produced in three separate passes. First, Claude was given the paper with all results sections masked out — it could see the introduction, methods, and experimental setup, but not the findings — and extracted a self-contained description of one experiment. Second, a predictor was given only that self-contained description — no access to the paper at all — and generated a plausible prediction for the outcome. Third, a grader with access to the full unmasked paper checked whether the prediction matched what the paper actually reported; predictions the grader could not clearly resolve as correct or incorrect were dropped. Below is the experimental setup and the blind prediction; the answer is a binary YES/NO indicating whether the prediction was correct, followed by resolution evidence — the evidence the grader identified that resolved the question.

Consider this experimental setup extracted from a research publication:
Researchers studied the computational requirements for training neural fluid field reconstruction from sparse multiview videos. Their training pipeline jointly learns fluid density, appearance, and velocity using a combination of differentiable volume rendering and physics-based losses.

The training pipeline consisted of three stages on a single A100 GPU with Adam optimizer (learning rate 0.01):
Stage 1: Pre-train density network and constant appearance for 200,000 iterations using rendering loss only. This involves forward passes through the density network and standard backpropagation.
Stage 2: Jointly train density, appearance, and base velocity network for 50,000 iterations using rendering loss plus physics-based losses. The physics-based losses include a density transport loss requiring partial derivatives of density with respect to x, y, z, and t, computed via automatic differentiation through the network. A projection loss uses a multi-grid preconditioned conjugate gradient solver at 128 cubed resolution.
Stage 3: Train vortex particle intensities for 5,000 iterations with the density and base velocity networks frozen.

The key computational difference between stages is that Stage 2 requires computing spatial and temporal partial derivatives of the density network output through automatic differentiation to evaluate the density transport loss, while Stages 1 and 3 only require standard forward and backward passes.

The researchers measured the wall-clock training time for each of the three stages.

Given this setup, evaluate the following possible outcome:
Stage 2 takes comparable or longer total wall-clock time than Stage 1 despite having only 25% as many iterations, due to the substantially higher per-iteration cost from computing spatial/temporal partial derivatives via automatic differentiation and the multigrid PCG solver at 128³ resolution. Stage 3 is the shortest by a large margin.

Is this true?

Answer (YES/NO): NO